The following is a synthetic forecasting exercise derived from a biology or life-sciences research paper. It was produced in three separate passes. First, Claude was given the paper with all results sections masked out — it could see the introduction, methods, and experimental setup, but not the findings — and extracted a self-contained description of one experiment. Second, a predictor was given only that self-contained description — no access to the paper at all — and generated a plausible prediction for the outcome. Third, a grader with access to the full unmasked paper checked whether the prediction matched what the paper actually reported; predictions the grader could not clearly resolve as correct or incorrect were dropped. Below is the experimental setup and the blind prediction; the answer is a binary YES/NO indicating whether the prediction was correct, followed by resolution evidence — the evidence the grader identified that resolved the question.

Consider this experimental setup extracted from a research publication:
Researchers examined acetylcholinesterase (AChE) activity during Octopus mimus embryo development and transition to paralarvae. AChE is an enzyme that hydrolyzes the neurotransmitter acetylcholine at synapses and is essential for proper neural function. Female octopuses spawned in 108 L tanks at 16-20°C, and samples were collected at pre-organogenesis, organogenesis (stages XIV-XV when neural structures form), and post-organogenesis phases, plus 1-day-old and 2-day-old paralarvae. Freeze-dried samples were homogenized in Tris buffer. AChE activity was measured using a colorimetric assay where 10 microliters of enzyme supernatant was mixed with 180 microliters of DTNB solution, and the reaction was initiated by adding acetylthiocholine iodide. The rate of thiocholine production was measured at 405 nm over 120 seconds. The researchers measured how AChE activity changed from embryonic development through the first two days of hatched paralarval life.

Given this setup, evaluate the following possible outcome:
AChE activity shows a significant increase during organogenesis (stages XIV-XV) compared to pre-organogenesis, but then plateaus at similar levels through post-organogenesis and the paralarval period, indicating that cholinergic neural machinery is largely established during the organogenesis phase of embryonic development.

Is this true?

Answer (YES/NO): NO